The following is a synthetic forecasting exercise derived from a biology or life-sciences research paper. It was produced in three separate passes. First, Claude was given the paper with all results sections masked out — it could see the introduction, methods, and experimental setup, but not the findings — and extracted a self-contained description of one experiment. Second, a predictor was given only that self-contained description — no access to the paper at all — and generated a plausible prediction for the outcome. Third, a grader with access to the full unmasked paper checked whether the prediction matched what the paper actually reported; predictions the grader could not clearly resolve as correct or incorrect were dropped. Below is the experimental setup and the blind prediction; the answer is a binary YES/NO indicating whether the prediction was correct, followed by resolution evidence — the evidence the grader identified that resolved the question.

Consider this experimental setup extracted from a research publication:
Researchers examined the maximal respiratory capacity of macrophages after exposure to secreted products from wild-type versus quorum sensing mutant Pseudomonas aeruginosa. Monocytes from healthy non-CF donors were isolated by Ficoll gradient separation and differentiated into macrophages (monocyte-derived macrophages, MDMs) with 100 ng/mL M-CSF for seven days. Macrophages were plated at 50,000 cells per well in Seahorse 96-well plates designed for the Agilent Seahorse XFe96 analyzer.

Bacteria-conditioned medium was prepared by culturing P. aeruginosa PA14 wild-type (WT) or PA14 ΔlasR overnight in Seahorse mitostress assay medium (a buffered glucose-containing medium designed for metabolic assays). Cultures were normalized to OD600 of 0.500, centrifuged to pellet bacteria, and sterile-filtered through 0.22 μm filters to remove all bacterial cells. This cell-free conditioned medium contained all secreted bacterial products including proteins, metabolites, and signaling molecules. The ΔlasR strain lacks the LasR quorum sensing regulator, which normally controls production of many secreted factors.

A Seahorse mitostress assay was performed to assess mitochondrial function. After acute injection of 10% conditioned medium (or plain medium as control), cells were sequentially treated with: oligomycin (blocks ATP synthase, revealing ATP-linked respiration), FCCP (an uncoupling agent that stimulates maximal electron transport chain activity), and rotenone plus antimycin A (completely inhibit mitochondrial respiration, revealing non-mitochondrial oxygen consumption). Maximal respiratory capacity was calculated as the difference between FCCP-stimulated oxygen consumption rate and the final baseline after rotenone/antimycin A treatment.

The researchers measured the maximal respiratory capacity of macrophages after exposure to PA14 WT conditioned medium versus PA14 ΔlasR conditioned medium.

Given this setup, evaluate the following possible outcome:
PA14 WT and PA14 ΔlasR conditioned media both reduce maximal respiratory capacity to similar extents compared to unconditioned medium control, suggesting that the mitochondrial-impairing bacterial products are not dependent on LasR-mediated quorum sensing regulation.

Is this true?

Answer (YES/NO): NO